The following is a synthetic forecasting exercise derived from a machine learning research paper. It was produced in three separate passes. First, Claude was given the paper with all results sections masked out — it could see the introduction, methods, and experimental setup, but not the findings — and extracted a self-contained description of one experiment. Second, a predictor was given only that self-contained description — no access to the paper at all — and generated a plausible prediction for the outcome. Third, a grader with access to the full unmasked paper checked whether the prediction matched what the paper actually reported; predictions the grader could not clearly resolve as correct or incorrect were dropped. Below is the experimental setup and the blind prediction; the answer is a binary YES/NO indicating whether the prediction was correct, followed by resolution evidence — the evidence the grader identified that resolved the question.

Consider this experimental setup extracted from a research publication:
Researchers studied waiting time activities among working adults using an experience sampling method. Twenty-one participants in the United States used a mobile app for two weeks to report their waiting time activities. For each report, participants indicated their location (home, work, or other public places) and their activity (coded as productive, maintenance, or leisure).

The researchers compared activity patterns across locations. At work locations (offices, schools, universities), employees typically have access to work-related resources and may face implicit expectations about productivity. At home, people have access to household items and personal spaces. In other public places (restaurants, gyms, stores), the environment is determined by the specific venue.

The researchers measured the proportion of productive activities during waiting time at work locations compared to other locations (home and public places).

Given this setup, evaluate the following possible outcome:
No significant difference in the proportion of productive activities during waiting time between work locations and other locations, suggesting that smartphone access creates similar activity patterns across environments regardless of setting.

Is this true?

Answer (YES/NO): NO